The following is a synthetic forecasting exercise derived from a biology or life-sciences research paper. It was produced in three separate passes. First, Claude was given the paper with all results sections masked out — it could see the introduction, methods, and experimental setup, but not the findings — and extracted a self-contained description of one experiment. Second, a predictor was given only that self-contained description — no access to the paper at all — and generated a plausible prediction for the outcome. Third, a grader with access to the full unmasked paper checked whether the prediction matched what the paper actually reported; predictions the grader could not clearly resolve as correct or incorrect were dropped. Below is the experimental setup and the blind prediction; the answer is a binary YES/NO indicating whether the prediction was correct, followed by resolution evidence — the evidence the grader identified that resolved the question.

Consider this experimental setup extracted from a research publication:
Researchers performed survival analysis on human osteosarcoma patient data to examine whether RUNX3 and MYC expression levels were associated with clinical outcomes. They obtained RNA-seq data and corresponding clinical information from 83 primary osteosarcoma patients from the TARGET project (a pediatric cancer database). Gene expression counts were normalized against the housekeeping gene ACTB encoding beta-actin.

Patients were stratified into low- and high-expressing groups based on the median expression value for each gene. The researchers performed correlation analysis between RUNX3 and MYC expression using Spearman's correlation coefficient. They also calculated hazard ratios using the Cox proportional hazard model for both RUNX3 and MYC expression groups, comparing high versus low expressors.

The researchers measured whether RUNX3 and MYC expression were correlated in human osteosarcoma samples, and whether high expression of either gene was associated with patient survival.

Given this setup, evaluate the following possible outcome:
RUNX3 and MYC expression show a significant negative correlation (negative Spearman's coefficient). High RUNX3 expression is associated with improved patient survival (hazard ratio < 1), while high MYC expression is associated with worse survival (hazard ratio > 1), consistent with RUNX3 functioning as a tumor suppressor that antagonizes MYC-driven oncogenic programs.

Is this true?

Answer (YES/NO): NO